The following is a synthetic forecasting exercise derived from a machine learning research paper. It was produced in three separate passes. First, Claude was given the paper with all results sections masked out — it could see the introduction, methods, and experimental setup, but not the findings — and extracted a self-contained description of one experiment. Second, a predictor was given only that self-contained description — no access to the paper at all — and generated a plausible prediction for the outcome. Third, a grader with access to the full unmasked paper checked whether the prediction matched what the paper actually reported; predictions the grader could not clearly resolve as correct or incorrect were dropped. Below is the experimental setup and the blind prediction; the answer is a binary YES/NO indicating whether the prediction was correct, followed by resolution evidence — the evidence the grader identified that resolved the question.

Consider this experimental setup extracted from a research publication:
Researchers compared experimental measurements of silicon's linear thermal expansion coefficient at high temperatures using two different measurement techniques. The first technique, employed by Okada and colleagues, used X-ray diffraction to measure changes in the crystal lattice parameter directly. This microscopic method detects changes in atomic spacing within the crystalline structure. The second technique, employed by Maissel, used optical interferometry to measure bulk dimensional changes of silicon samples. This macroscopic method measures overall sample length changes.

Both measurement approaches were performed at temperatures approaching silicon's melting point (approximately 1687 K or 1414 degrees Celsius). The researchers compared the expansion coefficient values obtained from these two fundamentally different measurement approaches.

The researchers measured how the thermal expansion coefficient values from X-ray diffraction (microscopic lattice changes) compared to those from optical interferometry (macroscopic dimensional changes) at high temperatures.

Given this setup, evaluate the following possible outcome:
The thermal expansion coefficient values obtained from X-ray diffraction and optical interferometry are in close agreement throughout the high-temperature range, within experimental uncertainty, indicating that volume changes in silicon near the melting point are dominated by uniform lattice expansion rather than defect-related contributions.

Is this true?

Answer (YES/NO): NO